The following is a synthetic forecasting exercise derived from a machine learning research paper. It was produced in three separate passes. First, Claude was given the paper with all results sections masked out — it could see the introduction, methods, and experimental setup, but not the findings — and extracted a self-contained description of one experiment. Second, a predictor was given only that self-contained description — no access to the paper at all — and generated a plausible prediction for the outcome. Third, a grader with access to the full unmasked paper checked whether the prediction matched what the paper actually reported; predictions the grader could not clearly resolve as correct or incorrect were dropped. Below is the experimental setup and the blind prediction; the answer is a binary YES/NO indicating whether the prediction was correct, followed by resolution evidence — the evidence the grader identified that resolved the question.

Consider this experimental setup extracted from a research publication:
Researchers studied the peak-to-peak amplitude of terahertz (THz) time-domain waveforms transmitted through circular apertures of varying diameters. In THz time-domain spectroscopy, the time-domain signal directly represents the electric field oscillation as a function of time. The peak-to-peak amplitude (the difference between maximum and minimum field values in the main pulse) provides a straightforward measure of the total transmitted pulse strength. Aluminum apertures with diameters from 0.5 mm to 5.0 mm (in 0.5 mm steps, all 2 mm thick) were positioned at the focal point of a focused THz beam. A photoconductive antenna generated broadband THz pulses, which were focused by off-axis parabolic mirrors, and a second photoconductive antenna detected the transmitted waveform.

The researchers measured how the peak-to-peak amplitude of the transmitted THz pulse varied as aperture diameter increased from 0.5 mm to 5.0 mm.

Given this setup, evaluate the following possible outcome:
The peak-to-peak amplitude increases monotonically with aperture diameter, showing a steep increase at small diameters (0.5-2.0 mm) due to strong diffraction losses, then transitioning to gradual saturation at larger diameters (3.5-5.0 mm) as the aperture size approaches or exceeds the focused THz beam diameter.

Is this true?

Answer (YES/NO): YES